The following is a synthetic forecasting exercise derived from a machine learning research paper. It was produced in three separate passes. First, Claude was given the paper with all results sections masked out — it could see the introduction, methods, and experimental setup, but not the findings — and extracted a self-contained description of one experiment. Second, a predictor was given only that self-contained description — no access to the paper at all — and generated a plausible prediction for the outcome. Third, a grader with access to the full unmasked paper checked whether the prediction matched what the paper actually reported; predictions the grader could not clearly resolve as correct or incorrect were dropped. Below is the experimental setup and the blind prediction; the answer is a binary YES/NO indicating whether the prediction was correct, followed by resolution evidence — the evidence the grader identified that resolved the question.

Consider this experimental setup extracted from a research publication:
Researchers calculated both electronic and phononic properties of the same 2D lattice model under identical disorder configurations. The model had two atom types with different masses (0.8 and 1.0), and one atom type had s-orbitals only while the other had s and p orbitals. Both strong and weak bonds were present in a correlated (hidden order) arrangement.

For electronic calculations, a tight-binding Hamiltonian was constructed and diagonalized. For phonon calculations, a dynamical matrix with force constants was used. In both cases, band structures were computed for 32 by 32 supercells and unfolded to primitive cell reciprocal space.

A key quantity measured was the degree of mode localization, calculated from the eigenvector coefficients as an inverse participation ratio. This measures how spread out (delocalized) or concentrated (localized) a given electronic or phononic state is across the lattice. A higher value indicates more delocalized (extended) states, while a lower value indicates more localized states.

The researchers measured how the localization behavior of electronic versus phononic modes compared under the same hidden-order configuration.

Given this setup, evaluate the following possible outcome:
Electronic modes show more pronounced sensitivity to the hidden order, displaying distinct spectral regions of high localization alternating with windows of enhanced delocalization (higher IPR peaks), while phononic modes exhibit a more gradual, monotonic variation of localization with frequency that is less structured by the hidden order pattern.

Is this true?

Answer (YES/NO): NO